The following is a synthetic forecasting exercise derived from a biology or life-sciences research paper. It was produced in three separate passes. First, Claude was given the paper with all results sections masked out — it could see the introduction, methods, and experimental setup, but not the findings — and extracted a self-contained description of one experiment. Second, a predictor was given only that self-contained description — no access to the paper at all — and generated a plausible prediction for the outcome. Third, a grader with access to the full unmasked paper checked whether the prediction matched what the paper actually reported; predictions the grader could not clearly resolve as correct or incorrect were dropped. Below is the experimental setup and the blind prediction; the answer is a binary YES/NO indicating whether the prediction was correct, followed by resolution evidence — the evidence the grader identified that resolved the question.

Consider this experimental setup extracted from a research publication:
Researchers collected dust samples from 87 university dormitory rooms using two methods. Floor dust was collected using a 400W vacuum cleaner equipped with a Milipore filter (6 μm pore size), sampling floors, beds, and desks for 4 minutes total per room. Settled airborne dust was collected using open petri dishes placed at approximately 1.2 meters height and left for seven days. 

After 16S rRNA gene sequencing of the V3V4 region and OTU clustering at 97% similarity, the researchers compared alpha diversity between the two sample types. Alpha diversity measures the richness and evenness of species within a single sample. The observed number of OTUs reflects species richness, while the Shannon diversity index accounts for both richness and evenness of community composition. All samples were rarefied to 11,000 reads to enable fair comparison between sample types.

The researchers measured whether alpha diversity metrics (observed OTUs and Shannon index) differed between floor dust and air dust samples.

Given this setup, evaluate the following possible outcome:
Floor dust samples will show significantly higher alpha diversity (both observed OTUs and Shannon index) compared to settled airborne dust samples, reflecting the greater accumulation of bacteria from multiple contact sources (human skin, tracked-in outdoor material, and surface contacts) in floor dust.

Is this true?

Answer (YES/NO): NO